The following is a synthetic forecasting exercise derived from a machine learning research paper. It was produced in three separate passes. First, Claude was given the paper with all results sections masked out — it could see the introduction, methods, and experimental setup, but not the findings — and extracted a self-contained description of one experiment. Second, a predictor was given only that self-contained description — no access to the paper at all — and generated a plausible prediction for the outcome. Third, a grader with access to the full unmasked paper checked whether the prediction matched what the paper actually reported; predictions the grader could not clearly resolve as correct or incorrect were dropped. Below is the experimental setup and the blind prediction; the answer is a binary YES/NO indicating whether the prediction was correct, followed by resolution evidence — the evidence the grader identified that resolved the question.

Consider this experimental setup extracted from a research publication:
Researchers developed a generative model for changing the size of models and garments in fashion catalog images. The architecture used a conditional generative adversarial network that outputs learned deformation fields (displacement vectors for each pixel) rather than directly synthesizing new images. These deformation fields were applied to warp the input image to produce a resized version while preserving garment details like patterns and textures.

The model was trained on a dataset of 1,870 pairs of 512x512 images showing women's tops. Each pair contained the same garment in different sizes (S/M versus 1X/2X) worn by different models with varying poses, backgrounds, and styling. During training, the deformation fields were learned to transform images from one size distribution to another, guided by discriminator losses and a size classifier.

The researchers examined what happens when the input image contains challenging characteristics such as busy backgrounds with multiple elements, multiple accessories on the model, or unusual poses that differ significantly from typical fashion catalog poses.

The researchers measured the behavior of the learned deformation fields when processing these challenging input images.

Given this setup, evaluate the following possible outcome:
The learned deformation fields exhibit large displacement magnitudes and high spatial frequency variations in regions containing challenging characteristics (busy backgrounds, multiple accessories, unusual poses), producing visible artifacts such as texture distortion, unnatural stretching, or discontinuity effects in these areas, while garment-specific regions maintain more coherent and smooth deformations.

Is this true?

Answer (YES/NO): NO